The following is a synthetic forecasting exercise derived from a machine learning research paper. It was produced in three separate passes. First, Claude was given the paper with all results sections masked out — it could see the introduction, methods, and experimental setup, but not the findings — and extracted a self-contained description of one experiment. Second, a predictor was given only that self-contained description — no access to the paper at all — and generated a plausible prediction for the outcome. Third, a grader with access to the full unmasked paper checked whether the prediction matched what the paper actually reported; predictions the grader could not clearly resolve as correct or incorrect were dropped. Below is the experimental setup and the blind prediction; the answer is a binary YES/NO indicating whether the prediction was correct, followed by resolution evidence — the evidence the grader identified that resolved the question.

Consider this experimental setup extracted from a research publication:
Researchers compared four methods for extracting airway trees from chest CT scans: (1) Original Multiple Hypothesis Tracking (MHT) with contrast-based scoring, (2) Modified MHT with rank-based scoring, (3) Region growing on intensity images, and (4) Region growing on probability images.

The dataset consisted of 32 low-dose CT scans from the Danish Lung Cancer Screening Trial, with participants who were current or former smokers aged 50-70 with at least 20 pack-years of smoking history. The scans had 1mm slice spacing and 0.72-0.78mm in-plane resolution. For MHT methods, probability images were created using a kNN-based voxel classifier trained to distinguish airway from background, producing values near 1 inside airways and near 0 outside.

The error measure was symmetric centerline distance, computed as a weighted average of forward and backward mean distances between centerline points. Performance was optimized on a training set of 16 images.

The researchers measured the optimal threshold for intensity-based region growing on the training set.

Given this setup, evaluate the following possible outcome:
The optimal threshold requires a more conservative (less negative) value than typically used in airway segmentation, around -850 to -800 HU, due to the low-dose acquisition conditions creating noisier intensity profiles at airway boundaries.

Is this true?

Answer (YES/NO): NO